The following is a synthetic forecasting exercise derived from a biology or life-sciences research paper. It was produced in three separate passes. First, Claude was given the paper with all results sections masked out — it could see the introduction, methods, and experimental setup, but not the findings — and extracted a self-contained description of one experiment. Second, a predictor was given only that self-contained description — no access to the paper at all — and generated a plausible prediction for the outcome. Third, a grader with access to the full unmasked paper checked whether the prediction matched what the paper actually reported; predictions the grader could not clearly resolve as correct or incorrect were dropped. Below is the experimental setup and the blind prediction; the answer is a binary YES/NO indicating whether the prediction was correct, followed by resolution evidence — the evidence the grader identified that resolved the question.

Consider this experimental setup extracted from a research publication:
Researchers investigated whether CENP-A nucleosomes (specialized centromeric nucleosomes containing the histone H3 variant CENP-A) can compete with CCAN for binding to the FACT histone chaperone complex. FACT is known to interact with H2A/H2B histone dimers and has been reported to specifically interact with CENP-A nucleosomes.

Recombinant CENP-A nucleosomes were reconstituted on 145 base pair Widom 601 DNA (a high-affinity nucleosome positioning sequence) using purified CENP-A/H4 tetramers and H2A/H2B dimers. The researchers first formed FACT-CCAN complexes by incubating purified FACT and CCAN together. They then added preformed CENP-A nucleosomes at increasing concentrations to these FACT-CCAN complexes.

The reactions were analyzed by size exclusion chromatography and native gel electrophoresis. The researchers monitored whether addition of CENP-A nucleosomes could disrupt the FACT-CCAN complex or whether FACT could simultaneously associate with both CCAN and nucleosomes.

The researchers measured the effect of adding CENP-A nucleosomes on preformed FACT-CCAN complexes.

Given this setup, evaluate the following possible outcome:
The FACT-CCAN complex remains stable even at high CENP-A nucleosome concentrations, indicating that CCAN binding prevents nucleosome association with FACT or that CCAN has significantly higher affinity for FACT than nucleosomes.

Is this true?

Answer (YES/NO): NO